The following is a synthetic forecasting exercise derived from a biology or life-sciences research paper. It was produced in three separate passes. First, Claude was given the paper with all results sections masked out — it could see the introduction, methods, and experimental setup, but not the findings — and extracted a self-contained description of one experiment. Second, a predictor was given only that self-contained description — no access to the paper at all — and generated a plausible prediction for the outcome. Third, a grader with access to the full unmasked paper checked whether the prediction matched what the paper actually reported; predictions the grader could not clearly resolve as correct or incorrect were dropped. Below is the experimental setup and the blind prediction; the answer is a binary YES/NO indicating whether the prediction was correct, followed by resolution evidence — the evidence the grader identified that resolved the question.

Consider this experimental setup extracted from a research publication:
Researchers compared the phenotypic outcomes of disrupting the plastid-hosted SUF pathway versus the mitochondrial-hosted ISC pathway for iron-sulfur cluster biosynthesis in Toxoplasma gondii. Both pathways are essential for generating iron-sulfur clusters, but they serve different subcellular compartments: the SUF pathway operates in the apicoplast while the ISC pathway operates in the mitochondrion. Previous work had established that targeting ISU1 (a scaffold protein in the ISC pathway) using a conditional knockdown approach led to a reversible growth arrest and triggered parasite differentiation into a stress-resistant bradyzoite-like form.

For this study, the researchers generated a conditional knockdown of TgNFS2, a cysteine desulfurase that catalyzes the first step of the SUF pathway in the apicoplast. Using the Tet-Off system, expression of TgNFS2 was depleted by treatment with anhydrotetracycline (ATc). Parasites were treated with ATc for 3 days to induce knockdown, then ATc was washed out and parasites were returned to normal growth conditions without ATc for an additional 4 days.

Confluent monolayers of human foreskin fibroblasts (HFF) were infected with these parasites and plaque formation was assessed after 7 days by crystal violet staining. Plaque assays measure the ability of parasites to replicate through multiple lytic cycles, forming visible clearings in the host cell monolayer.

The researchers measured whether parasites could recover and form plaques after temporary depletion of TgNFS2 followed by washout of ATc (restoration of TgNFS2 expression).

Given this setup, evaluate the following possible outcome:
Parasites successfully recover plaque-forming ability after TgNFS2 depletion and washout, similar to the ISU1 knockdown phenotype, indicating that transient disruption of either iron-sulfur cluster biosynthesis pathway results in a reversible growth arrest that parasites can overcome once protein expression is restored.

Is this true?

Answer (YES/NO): NO